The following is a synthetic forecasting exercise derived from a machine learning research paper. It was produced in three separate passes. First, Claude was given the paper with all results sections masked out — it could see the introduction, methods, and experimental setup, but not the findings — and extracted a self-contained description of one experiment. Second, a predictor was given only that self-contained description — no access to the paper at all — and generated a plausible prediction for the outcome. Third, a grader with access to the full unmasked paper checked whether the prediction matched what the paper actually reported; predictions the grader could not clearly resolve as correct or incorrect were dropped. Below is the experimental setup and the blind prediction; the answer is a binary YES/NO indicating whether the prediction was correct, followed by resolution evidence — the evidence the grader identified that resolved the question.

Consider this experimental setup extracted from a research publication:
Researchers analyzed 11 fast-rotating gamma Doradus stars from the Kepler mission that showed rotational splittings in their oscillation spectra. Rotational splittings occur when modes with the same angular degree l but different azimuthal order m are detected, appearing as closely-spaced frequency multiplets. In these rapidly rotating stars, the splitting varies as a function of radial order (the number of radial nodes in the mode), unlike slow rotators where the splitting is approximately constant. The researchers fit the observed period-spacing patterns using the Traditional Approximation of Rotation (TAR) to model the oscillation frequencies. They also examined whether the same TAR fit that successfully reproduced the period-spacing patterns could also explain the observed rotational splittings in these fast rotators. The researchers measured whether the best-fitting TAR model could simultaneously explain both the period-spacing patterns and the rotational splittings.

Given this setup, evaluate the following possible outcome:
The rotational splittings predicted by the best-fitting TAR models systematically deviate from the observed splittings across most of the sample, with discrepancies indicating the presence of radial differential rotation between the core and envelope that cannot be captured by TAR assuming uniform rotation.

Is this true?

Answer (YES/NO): NO